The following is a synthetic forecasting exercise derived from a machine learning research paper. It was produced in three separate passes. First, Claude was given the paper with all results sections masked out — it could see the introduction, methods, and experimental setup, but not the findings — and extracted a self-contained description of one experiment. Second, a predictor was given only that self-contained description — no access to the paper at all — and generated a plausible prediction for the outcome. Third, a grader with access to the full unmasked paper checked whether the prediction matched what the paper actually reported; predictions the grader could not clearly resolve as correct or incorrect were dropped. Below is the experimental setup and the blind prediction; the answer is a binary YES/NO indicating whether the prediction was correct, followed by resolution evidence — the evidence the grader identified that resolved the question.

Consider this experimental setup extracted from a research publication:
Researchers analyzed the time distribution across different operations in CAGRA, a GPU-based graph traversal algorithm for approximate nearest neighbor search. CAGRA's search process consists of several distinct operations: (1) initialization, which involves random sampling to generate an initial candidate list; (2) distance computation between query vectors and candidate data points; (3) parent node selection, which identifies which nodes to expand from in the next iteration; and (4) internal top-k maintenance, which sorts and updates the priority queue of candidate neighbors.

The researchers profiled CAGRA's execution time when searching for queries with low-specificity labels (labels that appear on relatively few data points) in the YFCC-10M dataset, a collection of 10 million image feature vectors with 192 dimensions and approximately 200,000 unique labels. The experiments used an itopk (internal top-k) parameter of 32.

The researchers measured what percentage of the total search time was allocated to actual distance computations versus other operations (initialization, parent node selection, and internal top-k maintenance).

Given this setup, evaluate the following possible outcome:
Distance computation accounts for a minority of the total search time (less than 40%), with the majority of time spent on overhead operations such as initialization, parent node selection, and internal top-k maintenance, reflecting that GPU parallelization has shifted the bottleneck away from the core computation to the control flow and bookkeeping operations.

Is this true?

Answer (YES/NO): NO